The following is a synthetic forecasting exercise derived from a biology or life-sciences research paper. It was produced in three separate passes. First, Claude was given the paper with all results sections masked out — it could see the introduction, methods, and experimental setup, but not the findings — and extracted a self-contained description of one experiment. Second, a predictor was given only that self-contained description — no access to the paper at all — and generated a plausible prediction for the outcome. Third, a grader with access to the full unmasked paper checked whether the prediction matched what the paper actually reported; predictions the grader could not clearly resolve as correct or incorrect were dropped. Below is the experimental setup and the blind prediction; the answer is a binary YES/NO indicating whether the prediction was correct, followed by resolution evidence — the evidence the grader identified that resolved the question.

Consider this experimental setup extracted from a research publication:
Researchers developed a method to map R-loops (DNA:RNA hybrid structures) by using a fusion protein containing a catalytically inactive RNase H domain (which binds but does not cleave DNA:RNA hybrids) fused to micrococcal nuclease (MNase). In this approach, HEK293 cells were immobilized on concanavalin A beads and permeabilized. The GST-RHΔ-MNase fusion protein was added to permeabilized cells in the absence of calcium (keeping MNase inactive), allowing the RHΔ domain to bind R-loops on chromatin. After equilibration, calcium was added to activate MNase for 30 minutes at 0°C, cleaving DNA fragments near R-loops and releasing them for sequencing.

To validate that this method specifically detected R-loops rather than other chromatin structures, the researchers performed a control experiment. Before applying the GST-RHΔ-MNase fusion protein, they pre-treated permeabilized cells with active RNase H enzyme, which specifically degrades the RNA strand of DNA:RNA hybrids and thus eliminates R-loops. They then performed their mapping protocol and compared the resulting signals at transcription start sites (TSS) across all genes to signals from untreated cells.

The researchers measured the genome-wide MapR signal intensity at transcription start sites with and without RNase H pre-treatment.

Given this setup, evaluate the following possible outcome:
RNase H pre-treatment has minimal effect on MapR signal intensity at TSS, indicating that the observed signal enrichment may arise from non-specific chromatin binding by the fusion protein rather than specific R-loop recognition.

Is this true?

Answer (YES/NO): NO